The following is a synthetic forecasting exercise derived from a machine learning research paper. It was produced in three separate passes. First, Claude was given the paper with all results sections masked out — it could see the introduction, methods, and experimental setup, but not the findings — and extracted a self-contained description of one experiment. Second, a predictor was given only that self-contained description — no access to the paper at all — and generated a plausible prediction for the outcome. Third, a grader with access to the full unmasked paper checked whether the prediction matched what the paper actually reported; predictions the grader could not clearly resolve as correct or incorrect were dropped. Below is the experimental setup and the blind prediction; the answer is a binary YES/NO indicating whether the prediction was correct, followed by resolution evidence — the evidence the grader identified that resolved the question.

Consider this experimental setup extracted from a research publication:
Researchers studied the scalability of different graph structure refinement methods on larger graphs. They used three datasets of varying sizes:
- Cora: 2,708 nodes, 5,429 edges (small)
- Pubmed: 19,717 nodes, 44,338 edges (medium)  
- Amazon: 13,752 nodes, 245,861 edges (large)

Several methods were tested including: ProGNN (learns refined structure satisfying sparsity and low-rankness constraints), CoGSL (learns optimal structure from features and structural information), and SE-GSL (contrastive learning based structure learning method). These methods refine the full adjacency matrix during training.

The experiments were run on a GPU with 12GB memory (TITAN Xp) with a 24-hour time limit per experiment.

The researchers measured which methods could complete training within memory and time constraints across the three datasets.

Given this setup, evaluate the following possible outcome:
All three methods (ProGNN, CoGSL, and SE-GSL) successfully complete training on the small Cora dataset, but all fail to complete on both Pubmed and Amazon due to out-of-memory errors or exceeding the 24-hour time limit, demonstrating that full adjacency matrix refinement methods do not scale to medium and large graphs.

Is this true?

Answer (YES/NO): YES